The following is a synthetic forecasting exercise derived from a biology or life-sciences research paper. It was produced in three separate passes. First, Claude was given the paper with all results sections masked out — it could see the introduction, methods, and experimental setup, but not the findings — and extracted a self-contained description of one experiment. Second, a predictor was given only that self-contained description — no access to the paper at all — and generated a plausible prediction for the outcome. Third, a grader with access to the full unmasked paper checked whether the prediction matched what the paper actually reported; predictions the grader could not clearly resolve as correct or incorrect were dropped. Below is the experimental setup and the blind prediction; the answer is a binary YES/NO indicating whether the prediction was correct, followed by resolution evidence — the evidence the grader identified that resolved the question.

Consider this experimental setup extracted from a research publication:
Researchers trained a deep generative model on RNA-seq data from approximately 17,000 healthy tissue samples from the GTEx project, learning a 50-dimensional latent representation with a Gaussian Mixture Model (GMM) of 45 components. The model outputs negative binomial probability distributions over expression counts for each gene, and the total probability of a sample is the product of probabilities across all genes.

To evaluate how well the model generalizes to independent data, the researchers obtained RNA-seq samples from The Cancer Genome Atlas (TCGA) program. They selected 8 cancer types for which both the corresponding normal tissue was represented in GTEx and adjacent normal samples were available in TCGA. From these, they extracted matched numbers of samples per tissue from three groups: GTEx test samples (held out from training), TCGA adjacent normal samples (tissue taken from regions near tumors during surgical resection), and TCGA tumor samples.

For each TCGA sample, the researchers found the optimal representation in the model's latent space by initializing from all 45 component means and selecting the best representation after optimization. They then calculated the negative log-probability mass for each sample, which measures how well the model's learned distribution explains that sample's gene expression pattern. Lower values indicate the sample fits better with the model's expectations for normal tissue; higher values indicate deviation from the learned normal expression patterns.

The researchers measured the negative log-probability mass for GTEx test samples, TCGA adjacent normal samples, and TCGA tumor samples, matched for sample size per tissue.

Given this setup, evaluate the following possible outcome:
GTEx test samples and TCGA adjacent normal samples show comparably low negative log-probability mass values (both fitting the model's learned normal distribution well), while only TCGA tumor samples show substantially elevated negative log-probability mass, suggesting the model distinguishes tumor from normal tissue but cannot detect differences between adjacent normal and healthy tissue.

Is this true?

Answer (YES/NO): NO